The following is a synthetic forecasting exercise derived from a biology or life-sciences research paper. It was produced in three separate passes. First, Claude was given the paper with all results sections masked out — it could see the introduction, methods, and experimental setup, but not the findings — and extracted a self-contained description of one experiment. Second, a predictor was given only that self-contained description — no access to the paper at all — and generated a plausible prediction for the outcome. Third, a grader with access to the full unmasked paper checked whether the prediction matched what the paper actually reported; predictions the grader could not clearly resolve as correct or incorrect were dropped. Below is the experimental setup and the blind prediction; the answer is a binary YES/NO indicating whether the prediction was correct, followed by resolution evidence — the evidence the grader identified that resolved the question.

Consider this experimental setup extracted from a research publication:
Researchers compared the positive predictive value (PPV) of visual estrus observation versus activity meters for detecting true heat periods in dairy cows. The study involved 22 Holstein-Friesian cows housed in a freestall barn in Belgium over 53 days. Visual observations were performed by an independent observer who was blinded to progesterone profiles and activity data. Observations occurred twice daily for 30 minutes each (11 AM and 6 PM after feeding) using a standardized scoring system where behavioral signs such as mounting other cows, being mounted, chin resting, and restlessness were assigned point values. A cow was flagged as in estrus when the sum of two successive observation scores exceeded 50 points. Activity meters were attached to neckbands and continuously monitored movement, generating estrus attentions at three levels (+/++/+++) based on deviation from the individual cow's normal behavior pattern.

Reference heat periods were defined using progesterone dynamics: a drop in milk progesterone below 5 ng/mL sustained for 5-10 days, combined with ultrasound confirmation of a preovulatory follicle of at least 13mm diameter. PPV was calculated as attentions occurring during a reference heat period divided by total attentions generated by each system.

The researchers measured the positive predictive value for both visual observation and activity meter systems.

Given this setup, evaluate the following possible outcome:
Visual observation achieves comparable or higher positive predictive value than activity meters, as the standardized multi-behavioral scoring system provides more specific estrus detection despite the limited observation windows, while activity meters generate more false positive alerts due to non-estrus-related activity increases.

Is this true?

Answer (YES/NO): NO